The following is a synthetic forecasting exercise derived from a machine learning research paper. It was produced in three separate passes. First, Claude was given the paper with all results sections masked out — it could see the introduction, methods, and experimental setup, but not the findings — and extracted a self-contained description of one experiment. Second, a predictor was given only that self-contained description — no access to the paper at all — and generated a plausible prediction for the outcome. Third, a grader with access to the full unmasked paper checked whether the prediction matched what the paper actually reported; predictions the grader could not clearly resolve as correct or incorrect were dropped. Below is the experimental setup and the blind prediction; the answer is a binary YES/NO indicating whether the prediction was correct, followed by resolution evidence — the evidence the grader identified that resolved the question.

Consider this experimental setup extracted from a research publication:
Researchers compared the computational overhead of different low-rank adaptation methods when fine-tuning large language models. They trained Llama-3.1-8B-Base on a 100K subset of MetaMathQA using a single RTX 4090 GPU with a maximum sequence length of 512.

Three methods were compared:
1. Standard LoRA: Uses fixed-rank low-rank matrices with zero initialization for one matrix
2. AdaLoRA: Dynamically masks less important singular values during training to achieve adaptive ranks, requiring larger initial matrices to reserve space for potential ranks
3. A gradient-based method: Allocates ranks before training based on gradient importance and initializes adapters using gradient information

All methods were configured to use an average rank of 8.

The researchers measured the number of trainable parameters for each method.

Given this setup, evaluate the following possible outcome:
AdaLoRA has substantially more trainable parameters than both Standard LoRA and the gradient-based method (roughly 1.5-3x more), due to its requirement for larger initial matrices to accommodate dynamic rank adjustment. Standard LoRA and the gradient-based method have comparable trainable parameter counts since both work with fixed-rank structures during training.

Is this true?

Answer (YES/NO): YES